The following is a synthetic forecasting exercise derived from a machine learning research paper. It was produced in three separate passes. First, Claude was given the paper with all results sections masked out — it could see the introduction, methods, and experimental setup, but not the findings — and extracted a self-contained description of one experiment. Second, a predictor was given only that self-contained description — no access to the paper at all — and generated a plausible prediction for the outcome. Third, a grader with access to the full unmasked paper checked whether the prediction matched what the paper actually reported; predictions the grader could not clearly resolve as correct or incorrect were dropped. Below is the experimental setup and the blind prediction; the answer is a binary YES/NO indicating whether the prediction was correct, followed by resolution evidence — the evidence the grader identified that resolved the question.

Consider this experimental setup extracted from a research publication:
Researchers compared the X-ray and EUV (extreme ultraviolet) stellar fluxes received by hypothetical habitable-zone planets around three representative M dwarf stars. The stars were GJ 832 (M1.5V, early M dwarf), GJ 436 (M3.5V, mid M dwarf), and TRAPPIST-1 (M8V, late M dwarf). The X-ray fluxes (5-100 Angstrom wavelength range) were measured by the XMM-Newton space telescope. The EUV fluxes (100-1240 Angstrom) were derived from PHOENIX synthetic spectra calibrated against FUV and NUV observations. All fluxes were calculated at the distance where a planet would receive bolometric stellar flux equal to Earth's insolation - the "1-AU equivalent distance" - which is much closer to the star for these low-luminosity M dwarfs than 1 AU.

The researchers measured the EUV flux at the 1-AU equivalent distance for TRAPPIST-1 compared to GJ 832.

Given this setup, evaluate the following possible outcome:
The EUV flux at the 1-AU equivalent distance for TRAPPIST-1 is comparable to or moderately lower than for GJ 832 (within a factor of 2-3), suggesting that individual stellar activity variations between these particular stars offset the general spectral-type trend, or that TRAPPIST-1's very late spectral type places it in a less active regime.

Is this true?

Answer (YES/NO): NO